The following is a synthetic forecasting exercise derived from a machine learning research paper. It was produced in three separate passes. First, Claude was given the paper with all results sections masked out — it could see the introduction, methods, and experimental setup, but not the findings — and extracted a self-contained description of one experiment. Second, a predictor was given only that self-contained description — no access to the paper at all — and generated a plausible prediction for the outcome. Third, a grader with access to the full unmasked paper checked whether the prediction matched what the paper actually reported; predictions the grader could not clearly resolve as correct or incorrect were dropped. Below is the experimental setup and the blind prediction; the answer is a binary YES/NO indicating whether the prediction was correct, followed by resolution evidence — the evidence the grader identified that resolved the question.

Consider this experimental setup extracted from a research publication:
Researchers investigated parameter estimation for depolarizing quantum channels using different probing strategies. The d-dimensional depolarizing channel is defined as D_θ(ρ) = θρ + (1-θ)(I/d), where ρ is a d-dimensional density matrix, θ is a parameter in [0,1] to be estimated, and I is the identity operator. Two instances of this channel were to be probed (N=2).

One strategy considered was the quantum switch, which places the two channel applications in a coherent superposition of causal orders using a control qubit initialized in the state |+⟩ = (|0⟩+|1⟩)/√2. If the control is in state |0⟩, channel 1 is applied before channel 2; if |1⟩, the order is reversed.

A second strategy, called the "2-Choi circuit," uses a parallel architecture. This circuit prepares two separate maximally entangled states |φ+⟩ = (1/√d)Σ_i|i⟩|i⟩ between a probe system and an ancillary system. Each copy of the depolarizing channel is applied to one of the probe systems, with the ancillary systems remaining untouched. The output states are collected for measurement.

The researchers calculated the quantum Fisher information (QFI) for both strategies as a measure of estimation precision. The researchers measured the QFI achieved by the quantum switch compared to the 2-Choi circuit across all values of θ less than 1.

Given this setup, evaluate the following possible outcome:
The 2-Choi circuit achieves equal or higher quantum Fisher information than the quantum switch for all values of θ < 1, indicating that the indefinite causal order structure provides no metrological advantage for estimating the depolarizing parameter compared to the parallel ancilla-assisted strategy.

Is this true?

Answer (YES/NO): YES